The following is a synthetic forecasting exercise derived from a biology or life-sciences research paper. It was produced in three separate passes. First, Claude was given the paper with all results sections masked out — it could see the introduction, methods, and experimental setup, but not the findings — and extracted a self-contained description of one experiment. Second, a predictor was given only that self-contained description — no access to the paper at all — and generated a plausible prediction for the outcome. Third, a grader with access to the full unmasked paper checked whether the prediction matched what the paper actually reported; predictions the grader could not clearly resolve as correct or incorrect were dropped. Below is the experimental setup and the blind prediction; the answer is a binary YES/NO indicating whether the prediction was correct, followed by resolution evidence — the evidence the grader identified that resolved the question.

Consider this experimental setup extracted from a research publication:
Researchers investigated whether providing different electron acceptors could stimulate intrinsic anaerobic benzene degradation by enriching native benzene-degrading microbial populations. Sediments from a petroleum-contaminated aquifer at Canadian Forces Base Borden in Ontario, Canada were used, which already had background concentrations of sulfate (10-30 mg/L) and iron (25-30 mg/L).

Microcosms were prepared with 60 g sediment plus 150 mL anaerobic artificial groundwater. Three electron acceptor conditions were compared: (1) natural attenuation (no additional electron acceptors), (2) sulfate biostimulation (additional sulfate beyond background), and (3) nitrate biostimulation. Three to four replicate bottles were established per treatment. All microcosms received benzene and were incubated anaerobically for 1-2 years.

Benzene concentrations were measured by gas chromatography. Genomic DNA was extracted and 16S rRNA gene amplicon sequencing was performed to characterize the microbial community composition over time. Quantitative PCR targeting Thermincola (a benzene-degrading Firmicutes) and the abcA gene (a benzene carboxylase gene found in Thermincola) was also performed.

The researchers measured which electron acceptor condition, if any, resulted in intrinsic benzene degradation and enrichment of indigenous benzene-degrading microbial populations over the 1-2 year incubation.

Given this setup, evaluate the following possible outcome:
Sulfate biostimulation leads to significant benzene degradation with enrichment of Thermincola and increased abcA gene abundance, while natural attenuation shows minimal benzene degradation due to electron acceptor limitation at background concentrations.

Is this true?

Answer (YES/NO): NO